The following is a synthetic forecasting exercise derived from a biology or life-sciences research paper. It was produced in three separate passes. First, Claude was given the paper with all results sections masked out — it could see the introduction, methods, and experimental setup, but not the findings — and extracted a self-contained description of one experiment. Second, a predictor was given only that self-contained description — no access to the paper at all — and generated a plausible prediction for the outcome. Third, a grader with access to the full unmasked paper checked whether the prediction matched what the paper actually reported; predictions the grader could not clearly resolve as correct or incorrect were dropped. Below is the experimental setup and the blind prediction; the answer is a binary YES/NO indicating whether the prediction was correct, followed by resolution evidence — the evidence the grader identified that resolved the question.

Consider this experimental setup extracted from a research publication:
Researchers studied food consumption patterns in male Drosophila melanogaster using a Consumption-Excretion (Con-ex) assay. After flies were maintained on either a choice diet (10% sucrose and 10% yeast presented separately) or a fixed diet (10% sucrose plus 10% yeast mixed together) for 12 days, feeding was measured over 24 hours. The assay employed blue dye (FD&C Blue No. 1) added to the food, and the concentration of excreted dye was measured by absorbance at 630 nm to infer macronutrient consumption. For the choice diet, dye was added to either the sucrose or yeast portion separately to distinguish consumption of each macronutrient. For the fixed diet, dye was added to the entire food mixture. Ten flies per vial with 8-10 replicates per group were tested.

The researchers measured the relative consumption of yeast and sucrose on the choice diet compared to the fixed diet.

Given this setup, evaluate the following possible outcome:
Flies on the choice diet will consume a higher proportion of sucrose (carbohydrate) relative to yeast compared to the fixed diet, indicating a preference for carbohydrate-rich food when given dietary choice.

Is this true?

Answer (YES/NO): YES